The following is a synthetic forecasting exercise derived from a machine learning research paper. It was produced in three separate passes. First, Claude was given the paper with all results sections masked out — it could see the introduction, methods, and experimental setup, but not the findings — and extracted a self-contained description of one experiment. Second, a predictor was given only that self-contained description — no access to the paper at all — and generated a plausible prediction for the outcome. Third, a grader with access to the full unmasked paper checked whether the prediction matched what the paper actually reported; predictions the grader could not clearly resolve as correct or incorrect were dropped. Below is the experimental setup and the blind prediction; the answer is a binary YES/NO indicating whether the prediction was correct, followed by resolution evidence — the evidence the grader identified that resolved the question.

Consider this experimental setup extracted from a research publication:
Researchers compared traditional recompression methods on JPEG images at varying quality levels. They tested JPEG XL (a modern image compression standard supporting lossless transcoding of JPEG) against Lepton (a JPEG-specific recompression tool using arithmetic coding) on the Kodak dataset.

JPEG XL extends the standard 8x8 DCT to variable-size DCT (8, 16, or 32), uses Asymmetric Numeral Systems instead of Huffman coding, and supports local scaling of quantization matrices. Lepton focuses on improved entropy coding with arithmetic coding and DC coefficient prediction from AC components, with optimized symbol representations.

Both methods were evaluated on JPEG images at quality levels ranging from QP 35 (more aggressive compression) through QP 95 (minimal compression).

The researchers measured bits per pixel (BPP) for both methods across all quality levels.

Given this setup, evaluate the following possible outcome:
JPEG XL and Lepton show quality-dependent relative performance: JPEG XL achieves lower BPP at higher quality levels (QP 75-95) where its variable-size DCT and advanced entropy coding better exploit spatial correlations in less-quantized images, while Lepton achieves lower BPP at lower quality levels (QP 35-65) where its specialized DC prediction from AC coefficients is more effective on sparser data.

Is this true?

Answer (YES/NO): NO